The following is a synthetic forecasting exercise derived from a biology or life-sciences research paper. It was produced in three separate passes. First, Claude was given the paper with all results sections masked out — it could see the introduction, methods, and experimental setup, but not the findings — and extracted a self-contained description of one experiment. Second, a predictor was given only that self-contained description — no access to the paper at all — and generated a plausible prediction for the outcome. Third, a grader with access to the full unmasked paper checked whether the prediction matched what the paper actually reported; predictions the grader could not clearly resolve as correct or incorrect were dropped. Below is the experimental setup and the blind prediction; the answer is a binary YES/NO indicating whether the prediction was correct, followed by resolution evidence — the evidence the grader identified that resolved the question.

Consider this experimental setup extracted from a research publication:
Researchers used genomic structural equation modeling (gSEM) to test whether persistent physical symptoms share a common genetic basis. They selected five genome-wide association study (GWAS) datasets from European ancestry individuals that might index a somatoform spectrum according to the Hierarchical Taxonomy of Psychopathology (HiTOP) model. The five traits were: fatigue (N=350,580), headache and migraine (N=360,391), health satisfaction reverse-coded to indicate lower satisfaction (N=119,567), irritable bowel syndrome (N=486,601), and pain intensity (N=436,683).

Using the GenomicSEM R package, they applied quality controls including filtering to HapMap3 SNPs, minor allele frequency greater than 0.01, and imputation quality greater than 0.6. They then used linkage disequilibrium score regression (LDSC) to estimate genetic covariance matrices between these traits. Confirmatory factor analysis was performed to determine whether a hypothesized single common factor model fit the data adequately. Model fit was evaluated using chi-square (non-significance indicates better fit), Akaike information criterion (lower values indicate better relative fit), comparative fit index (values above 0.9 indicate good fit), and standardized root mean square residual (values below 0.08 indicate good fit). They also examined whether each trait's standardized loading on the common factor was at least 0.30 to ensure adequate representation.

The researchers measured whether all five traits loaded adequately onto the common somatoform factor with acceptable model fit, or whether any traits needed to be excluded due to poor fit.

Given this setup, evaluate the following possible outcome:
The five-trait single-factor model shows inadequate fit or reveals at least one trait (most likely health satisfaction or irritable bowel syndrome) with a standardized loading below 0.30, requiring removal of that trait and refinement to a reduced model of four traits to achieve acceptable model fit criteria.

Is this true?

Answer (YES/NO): NO